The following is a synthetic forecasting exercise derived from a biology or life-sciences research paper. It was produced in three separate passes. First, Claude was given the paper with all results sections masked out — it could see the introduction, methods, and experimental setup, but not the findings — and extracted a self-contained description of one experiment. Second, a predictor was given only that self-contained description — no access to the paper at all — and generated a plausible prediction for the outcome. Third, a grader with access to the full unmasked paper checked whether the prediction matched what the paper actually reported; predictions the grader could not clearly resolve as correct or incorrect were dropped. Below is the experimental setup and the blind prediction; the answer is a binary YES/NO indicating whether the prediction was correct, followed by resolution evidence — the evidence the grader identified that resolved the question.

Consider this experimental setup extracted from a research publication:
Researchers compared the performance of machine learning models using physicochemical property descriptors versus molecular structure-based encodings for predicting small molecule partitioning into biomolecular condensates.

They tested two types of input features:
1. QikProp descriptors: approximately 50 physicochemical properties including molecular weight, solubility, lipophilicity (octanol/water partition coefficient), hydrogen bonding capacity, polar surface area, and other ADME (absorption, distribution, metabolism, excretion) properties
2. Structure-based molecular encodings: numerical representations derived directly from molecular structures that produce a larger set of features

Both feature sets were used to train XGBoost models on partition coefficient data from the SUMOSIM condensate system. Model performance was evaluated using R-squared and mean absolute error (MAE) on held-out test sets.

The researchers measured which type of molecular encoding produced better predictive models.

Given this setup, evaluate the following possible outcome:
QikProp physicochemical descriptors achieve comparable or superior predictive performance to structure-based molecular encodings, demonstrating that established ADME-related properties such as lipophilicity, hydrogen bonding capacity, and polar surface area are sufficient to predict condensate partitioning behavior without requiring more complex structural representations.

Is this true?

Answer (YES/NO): YES